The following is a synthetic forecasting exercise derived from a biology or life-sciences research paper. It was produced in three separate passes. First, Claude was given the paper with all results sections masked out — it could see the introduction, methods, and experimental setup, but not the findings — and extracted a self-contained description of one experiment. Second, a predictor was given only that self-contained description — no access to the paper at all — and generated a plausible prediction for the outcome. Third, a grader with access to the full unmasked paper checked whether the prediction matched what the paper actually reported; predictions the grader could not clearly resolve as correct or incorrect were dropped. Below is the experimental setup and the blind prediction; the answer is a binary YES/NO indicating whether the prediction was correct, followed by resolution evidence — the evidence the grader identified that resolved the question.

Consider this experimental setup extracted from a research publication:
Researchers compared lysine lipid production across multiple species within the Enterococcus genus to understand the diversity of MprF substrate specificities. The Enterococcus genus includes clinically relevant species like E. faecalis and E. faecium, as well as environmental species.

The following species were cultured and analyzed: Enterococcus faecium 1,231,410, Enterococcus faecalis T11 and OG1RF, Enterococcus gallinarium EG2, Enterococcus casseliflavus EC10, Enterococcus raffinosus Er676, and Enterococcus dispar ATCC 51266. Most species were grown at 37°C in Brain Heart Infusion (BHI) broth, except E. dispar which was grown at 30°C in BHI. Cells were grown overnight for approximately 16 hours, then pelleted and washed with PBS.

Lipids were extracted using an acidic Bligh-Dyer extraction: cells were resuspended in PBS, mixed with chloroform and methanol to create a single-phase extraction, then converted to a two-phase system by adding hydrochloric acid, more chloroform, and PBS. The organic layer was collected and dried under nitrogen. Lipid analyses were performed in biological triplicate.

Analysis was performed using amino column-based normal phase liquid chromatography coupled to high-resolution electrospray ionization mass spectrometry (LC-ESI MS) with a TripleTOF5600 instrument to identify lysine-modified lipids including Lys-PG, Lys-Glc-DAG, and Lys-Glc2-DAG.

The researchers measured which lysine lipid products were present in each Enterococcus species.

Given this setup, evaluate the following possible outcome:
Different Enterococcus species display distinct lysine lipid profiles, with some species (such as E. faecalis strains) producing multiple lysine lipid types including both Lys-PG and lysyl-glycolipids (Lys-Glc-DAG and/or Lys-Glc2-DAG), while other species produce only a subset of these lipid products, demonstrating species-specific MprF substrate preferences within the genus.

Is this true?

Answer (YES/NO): NO